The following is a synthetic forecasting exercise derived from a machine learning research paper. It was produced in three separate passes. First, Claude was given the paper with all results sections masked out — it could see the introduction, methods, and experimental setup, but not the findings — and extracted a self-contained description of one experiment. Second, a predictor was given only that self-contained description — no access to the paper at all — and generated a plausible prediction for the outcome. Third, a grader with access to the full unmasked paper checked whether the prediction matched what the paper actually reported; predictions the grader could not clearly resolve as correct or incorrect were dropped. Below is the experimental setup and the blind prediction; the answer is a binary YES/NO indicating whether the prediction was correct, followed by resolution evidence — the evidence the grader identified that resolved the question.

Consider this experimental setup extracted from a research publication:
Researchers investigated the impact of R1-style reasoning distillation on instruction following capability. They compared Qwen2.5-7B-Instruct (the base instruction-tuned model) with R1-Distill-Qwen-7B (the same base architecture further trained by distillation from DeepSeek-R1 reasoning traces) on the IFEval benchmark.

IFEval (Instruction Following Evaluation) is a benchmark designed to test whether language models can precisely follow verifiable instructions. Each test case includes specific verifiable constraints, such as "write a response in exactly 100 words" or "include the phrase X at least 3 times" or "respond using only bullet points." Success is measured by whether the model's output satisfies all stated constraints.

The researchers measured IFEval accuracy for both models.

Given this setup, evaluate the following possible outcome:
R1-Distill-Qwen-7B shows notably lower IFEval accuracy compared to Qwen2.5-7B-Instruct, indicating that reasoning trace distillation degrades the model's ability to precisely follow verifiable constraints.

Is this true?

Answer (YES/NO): YES